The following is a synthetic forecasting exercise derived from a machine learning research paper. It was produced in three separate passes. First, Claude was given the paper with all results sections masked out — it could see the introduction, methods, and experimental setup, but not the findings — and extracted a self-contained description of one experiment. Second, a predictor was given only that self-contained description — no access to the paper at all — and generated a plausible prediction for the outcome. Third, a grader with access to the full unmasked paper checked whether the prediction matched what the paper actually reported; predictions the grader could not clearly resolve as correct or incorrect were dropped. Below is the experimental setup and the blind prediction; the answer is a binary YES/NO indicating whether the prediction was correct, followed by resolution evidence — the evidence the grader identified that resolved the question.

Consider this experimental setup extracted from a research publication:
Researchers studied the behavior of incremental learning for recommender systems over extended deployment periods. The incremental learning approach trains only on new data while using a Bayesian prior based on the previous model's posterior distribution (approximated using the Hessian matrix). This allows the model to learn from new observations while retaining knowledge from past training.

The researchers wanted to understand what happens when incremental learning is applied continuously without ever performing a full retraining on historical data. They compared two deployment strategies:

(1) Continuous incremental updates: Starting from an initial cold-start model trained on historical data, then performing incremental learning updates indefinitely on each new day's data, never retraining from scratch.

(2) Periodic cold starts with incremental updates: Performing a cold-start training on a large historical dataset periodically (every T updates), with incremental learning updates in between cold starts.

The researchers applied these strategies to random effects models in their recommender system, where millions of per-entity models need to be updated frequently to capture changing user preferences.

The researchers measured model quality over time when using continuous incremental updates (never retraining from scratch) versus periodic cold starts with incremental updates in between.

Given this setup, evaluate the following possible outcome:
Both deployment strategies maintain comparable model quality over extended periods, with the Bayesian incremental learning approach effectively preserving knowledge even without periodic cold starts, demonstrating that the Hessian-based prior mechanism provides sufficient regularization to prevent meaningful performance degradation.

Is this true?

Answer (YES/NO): NO